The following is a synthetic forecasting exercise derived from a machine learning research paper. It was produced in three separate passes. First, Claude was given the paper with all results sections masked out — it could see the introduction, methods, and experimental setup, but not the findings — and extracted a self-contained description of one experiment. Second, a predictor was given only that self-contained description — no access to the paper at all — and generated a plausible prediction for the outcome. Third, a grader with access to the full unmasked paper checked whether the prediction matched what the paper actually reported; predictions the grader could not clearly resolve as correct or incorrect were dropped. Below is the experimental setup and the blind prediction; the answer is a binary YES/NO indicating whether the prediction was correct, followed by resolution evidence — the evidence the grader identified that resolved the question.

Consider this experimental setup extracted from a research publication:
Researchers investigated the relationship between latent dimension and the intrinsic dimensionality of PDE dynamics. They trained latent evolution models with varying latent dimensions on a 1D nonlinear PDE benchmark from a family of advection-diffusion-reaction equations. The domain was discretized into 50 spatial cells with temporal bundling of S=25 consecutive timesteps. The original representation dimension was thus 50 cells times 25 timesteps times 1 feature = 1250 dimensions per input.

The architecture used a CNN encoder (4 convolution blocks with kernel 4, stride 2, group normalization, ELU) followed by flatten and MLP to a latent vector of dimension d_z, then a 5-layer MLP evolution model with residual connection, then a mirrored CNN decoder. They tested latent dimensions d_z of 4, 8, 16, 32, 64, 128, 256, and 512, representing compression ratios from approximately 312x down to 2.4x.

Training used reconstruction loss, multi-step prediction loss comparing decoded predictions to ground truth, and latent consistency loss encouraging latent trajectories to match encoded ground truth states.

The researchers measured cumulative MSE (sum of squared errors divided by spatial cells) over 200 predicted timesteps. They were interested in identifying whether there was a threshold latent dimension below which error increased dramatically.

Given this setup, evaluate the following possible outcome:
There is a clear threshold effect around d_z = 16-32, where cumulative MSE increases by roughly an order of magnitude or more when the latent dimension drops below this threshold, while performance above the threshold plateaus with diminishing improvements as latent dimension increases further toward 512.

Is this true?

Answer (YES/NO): NO